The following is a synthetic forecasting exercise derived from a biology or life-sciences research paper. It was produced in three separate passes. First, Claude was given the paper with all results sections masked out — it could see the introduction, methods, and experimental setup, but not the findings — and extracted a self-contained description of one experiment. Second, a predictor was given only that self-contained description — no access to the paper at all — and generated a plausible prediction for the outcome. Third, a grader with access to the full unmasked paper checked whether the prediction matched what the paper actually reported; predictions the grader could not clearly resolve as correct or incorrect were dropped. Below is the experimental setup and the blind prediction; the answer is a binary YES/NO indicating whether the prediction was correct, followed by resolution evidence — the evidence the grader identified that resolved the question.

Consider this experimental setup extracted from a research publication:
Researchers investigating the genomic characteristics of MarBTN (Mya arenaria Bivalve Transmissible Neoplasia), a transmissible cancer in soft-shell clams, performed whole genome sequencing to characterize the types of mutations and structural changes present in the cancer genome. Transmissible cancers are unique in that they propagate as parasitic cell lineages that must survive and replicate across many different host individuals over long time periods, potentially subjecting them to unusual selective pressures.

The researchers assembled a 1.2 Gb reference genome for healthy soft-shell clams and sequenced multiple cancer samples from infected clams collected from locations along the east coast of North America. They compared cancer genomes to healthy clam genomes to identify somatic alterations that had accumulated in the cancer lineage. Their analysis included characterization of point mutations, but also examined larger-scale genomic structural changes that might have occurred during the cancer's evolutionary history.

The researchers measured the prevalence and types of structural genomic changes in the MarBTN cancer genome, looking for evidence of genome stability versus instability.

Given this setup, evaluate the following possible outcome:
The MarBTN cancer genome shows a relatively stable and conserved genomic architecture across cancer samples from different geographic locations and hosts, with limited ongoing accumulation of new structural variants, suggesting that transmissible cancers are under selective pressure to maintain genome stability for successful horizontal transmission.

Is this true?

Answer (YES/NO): NO